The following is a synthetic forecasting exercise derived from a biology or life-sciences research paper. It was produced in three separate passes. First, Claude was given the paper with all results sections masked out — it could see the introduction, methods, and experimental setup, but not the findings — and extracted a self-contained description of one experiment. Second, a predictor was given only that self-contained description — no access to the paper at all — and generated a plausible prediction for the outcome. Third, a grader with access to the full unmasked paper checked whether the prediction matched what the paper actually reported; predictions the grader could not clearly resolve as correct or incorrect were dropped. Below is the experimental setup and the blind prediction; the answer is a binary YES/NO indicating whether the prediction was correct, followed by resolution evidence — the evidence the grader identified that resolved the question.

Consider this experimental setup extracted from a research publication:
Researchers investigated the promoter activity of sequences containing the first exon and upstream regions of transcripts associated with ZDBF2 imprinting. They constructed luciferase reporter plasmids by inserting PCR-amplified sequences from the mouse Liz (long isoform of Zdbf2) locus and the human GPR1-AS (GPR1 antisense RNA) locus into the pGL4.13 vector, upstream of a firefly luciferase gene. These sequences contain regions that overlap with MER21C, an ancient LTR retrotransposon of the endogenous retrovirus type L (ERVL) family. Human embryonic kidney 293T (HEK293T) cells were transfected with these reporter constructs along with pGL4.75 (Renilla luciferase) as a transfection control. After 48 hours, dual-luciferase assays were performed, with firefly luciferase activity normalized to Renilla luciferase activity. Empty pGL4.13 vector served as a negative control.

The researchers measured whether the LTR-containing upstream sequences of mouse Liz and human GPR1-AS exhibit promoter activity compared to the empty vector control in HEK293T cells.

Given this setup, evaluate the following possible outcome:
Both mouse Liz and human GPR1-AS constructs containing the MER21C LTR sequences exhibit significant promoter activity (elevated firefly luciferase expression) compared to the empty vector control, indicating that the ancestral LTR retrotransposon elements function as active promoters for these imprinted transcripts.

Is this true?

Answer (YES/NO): YES